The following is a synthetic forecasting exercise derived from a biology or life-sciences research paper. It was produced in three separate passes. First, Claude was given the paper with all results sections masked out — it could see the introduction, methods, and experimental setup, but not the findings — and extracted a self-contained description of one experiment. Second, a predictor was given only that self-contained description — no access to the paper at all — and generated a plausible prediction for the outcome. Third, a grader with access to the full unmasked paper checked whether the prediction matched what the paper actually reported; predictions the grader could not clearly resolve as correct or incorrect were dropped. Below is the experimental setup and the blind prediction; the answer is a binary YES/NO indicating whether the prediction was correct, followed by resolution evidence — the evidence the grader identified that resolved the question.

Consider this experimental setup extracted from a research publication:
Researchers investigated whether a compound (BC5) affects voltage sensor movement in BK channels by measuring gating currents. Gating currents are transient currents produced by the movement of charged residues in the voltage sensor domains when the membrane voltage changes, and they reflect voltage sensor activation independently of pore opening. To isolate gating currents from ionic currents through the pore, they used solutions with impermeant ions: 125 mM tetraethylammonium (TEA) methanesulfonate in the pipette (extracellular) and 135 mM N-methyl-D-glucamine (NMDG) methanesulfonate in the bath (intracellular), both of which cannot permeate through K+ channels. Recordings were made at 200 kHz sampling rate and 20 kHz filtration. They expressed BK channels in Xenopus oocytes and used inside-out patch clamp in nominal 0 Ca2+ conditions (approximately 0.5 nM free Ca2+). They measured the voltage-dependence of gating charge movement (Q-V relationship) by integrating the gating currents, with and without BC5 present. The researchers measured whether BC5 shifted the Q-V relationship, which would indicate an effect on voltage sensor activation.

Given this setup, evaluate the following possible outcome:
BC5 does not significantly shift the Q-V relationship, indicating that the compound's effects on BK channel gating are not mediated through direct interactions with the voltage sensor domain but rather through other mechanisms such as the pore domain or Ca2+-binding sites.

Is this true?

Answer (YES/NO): NO